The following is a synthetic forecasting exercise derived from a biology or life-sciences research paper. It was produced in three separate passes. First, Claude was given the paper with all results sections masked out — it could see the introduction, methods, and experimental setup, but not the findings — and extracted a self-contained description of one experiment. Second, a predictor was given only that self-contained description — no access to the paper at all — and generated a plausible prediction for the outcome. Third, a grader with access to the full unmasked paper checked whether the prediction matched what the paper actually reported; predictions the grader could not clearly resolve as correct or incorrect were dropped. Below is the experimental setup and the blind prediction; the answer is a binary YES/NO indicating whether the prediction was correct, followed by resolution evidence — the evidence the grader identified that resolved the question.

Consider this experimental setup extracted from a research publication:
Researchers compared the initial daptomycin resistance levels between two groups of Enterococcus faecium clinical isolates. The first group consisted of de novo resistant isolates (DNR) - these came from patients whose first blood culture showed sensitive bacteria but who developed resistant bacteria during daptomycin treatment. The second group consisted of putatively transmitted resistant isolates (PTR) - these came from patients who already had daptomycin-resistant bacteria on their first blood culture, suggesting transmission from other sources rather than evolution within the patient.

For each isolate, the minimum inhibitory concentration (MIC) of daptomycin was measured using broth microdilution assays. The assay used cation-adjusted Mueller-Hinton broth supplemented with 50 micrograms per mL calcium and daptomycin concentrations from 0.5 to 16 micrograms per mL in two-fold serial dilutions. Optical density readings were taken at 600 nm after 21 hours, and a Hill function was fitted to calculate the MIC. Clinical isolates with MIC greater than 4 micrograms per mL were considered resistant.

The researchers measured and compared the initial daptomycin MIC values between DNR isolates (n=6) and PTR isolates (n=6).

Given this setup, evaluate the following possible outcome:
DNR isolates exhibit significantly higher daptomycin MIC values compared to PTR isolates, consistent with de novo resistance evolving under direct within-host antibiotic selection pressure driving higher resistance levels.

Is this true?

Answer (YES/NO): NO